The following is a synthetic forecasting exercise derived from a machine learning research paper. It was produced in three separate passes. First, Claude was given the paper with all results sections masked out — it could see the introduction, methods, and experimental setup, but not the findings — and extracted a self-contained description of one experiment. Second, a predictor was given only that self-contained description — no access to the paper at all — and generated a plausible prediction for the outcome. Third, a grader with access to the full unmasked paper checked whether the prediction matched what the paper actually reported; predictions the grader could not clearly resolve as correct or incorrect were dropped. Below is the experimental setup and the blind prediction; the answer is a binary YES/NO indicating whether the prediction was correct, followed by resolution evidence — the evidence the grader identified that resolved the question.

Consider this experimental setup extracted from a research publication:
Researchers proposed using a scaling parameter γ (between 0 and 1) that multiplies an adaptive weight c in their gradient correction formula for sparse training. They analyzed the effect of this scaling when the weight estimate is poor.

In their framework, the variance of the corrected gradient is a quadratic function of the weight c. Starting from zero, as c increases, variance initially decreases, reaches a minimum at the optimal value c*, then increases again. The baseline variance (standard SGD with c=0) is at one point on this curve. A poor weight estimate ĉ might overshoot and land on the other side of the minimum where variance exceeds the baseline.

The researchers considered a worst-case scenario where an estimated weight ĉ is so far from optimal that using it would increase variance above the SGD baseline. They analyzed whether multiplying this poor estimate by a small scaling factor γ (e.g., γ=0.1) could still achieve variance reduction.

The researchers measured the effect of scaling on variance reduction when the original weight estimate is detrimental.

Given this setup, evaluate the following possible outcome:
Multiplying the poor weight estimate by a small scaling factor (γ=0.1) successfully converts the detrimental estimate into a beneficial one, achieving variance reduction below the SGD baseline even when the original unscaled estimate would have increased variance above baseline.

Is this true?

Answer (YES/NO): YES